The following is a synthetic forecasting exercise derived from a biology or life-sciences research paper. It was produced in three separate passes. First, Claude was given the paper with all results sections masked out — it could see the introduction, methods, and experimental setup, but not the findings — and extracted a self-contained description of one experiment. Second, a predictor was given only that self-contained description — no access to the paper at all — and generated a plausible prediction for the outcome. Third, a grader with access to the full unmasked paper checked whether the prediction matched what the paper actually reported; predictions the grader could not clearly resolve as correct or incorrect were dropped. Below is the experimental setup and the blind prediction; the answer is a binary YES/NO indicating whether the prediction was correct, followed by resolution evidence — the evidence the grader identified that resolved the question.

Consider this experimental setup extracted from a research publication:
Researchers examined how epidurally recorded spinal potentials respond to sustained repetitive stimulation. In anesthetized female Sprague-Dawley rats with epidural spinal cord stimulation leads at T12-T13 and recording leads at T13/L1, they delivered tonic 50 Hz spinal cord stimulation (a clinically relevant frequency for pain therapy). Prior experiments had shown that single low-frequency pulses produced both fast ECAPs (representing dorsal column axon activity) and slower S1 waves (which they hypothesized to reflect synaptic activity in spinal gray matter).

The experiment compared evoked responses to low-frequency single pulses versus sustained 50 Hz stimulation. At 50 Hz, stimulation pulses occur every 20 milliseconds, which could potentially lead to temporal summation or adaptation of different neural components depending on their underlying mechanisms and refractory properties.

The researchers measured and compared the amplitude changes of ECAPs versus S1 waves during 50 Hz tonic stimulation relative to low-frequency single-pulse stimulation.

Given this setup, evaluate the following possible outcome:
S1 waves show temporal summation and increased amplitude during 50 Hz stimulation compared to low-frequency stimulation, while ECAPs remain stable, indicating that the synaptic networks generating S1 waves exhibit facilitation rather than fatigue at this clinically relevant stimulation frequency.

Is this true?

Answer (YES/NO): NO